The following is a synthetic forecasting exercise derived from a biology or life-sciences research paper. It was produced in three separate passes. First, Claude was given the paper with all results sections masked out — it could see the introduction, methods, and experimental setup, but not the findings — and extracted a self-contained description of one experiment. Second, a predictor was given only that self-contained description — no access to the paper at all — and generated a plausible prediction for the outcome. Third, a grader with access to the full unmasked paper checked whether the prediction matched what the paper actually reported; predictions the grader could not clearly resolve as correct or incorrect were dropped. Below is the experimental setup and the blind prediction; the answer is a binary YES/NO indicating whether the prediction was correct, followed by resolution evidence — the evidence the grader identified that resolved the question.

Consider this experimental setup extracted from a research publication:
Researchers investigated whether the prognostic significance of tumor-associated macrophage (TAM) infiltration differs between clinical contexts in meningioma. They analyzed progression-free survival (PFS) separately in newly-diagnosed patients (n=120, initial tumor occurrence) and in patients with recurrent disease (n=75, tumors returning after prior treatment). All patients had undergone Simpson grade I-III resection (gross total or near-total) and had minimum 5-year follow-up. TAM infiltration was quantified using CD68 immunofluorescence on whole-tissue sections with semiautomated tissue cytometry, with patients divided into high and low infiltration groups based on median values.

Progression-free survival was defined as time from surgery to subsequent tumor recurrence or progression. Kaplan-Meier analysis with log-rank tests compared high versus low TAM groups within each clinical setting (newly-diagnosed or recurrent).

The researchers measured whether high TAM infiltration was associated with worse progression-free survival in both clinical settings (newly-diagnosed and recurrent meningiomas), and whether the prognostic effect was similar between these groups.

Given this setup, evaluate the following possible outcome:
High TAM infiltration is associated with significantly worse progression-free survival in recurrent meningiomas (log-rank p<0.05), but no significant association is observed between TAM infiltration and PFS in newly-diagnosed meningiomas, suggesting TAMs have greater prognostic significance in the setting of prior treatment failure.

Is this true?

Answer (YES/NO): NO